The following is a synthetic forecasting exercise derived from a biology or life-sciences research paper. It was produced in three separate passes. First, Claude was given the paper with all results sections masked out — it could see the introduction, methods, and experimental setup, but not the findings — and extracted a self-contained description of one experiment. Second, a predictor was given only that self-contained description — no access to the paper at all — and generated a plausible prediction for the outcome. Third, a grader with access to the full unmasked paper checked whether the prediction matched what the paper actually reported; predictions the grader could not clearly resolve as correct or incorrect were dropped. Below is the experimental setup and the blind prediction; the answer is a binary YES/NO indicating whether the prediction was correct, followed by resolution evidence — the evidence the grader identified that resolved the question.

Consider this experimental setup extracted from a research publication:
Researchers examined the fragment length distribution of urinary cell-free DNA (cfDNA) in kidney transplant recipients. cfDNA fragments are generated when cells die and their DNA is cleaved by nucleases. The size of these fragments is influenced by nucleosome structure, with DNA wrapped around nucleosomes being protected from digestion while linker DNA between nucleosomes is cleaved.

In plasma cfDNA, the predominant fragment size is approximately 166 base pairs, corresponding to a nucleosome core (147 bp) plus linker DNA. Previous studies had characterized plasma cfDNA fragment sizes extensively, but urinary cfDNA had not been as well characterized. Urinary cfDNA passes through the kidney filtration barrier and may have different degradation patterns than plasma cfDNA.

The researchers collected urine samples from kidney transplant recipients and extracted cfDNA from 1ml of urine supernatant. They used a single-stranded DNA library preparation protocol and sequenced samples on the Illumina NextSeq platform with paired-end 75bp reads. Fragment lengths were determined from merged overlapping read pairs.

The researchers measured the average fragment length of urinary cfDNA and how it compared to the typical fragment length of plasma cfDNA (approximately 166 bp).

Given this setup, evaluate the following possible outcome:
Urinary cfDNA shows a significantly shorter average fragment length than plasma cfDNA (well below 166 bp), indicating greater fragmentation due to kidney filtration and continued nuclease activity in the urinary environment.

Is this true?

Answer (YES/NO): YES